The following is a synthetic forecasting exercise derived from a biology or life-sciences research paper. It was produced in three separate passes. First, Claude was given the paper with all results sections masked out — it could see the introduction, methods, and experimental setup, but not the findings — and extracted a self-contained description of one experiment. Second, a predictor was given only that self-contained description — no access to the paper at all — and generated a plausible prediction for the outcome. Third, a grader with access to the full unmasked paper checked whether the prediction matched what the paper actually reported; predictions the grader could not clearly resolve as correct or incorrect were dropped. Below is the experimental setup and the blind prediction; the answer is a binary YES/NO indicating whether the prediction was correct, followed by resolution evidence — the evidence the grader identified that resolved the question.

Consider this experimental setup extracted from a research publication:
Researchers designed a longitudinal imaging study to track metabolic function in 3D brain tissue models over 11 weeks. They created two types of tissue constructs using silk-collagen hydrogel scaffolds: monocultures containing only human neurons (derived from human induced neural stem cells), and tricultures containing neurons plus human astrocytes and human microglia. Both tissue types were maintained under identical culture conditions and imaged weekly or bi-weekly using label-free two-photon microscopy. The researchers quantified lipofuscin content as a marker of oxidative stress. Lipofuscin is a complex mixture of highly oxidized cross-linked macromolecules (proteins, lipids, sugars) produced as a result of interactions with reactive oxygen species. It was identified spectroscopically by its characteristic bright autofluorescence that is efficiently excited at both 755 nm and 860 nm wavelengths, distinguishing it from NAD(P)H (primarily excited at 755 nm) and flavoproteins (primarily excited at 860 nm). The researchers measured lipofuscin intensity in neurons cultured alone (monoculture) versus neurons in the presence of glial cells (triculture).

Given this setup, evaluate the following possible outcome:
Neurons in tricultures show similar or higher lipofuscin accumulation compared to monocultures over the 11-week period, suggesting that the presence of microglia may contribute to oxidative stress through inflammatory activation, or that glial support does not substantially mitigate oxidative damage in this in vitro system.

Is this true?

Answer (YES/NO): NO